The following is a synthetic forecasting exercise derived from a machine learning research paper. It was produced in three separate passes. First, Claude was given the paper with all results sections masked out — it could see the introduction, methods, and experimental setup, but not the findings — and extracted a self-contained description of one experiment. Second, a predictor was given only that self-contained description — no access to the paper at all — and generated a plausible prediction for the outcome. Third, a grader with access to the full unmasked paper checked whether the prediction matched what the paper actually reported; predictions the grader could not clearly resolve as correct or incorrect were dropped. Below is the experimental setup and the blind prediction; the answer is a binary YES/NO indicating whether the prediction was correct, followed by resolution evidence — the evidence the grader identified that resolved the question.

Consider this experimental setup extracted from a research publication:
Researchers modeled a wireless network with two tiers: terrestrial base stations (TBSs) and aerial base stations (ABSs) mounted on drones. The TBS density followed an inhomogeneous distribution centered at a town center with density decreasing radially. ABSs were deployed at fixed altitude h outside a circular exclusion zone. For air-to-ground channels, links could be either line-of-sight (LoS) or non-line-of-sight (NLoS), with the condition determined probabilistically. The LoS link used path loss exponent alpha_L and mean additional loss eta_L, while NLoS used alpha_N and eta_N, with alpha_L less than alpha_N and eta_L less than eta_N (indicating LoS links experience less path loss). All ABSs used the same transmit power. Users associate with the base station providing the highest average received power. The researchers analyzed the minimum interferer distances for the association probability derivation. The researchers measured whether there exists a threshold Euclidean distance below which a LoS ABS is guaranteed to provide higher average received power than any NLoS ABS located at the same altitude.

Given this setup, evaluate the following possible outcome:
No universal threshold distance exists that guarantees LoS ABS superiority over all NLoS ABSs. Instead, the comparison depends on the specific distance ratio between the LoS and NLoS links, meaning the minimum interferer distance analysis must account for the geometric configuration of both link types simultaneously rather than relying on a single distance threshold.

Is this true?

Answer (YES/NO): NO